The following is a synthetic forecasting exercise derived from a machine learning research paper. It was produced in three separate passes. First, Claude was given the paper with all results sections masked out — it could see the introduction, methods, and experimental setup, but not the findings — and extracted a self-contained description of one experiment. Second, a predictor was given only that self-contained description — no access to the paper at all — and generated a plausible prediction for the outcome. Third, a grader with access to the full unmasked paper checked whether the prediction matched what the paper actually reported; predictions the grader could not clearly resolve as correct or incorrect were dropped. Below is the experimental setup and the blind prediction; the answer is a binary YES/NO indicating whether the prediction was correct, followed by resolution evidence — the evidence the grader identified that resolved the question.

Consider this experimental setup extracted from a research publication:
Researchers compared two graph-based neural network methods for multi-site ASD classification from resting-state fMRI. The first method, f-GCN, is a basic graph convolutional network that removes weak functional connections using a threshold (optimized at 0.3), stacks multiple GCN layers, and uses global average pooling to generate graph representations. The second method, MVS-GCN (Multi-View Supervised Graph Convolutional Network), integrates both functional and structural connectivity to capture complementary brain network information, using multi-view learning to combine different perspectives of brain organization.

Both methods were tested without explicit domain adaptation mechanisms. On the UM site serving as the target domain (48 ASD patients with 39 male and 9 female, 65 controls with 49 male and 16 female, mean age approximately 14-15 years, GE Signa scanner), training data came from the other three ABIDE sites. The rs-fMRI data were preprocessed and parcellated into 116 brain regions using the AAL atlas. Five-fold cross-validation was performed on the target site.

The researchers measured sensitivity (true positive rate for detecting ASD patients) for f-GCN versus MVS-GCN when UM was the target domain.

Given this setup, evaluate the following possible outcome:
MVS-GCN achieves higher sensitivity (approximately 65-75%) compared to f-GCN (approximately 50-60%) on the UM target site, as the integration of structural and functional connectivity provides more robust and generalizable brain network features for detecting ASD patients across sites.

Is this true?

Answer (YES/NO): NO